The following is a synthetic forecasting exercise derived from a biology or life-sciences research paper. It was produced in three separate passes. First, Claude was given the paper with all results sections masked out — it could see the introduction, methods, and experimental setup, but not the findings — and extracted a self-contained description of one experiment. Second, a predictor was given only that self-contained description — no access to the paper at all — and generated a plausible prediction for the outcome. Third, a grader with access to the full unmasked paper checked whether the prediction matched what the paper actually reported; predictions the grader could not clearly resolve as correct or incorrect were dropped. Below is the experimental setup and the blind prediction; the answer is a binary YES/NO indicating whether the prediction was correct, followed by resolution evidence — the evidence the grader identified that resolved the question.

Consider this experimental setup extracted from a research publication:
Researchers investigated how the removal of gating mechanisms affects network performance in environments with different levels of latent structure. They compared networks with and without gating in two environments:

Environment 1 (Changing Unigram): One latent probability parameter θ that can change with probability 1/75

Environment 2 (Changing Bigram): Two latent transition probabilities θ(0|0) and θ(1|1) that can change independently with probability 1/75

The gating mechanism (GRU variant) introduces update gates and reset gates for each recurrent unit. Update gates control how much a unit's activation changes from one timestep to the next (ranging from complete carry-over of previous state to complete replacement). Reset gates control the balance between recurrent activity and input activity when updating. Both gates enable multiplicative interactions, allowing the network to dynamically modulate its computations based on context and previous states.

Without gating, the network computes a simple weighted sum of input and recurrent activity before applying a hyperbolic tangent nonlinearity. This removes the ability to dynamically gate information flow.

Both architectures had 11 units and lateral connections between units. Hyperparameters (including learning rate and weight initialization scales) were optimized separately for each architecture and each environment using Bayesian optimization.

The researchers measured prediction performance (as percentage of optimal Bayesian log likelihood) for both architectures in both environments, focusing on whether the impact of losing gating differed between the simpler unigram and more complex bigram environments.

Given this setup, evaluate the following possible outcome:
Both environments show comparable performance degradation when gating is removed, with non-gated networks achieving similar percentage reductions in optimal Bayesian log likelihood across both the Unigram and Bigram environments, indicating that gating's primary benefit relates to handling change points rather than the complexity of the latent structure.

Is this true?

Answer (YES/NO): NO